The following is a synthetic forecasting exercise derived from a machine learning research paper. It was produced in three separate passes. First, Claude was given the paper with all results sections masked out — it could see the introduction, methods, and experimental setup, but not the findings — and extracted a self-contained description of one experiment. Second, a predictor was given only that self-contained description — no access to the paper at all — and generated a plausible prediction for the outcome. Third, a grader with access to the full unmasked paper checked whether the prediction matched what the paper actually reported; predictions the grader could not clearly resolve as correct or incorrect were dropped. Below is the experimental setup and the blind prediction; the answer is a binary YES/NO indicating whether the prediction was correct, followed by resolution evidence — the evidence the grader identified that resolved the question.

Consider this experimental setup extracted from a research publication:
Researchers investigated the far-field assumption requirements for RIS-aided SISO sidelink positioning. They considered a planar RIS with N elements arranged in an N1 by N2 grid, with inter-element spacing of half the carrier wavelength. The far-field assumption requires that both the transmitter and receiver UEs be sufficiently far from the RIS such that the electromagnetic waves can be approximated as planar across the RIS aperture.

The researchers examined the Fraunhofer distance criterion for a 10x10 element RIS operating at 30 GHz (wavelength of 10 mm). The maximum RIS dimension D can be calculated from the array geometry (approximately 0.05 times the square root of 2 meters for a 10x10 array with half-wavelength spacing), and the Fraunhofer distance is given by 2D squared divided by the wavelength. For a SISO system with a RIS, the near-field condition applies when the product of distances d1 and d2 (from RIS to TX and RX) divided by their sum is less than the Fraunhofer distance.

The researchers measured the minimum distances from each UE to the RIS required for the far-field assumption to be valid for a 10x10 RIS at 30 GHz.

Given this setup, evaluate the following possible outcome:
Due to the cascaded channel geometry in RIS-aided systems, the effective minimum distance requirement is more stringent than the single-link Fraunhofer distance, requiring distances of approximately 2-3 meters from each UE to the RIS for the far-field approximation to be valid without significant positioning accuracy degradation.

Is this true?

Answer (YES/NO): YES